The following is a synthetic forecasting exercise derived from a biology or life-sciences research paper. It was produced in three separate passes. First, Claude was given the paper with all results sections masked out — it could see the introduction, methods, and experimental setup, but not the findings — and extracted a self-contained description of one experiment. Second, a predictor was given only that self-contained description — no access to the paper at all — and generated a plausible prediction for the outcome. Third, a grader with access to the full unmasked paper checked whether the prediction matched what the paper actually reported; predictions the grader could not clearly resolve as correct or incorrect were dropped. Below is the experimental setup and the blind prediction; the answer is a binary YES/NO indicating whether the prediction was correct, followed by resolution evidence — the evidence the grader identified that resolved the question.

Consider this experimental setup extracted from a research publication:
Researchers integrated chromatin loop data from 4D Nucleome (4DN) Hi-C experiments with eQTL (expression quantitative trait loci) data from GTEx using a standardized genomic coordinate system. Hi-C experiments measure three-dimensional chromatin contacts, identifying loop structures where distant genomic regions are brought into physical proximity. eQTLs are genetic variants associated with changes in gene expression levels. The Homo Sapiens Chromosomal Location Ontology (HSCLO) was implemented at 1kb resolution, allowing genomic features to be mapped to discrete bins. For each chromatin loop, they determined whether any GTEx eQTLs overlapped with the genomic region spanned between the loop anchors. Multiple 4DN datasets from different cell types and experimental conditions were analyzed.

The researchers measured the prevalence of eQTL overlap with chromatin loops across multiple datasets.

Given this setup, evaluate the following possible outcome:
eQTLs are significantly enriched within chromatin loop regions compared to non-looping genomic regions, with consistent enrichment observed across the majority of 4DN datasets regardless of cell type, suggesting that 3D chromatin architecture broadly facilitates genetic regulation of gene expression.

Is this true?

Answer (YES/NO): NO